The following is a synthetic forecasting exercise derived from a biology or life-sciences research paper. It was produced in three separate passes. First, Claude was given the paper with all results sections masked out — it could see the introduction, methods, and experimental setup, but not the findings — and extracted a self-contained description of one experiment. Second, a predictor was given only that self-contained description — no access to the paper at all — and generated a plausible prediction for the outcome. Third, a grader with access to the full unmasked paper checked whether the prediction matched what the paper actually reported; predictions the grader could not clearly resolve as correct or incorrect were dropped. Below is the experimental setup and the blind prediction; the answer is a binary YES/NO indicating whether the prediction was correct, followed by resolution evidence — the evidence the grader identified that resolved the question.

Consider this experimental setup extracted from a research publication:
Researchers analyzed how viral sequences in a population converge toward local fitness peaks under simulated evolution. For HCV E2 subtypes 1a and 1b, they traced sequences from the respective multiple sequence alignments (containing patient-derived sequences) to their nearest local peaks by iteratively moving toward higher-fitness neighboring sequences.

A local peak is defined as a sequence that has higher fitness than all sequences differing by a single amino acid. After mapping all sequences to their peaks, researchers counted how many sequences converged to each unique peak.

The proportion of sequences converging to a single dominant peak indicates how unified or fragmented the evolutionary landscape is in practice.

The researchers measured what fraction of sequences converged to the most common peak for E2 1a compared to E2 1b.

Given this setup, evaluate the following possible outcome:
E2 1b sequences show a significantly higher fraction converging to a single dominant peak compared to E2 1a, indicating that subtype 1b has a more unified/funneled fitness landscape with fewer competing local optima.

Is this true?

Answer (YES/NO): NO